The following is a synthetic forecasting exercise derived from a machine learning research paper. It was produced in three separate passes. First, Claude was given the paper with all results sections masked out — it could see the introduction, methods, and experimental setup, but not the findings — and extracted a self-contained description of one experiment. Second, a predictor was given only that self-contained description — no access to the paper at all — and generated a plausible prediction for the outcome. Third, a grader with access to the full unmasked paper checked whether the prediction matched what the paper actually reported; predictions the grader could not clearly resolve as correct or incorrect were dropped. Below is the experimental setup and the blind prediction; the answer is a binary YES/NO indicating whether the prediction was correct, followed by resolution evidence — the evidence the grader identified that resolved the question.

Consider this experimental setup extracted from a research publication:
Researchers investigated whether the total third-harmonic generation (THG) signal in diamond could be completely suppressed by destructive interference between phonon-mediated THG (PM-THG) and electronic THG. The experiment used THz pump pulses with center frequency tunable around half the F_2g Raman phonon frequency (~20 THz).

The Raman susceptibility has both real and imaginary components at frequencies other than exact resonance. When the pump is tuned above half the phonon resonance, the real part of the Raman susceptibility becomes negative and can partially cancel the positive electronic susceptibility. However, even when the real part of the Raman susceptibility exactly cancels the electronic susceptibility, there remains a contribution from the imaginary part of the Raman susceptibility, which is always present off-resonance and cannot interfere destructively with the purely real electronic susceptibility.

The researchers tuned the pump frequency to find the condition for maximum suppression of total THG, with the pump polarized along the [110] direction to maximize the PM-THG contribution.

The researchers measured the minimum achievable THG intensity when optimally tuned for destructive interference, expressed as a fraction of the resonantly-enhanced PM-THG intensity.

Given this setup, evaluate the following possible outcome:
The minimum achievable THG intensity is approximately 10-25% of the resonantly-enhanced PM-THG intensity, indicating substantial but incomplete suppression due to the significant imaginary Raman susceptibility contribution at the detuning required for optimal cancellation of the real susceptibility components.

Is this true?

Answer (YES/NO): NO